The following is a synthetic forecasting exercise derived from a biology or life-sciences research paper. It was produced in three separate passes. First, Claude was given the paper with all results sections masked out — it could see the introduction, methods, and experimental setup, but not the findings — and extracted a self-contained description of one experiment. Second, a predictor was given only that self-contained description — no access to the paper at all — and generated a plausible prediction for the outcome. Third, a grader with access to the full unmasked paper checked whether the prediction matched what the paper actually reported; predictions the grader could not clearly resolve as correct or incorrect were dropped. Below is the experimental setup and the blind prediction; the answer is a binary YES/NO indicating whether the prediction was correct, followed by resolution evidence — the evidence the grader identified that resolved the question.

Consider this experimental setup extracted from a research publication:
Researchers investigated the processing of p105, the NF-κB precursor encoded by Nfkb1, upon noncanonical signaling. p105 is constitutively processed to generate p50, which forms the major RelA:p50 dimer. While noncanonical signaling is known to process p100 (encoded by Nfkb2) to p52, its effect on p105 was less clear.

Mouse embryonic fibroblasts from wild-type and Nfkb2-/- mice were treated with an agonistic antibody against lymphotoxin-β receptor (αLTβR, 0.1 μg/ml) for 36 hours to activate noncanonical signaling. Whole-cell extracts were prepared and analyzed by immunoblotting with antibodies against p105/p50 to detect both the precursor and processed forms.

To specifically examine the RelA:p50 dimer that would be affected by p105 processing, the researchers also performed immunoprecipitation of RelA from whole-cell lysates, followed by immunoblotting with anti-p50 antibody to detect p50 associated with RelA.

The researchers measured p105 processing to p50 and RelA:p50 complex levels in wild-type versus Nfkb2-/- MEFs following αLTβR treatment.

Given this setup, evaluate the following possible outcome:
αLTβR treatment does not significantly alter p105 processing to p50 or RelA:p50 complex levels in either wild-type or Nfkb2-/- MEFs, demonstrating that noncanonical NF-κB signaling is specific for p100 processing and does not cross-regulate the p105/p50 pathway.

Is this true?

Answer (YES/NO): NO